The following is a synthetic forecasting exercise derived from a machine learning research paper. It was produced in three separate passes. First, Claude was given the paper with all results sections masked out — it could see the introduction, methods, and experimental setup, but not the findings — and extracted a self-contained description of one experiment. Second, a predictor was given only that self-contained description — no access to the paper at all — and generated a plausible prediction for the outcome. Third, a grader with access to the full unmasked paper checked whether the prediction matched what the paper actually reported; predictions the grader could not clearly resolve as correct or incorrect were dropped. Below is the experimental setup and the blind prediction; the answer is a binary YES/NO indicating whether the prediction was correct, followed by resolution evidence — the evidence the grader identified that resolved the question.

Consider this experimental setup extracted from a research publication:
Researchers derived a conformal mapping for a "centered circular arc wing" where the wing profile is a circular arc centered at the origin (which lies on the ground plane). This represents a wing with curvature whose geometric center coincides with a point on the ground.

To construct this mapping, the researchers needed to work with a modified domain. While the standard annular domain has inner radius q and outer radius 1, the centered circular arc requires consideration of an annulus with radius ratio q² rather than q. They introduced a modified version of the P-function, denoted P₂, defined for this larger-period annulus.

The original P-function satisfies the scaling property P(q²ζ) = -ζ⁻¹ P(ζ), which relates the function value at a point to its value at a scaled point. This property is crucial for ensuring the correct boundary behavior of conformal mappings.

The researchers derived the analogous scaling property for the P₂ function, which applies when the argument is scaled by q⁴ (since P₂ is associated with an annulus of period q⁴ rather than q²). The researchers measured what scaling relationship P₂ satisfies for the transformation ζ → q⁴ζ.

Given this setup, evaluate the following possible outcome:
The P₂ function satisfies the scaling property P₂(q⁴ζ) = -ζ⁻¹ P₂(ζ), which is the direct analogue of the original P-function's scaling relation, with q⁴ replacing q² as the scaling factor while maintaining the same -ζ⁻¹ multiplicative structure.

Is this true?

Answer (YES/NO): YES